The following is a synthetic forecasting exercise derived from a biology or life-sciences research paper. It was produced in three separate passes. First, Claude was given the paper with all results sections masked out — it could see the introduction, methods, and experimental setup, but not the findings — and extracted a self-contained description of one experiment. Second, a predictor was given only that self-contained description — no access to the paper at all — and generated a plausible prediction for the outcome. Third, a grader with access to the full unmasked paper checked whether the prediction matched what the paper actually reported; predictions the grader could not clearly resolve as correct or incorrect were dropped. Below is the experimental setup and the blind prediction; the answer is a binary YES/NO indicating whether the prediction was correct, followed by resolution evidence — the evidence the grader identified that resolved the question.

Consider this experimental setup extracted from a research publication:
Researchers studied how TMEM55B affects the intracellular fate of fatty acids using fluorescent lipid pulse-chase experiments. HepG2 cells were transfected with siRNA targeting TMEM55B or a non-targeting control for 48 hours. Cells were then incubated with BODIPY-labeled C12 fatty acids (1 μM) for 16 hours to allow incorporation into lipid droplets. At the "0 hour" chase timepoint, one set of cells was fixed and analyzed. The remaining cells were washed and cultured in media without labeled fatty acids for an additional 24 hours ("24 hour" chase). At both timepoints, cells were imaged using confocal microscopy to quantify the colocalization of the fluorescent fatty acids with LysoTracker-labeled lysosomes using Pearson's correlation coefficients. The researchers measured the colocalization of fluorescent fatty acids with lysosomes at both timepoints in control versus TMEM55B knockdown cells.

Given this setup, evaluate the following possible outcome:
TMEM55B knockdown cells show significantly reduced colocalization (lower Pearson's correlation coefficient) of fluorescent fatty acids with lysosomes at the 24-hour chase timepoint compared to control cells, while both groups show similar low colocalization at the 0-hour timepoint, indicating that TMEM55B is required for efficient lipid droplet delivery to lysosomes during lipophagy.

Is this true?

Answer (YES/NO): NO